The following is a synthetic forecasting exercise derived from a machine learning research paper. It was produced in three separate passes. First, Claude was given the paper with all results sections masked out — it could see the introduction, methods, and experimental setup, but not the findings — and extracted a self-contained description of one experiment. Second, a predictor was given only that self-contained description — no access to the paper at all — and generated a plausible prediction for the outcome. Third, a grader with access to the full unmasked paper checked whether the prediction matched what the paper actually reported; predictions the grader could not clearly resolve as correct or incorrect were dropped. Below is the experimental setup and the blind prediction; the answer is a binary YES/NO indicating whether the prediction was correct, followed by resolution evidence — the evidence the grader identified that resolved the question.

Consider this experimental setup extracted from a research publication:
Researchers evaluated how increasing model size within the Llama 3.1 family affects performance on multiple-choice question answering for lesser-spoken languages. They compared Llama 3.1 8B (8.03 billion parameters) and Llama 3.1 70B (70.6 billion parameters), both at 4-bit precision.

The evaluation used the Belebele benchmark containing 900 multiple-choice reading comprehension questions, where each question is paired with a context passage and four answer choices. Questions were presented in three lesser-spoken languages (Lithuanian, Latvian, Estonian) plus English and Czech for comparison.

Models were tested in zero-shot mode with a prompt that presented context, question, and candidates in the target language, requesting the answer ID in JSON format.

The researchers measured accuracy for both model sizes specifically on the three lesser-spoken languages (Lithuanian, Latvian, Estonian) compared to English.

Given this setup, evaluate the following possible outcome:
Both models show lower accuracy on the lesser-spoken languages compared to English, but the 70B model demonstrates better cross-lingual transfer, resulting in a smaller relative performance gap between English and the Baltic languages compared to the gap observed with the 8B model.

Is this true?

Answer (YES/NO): YES